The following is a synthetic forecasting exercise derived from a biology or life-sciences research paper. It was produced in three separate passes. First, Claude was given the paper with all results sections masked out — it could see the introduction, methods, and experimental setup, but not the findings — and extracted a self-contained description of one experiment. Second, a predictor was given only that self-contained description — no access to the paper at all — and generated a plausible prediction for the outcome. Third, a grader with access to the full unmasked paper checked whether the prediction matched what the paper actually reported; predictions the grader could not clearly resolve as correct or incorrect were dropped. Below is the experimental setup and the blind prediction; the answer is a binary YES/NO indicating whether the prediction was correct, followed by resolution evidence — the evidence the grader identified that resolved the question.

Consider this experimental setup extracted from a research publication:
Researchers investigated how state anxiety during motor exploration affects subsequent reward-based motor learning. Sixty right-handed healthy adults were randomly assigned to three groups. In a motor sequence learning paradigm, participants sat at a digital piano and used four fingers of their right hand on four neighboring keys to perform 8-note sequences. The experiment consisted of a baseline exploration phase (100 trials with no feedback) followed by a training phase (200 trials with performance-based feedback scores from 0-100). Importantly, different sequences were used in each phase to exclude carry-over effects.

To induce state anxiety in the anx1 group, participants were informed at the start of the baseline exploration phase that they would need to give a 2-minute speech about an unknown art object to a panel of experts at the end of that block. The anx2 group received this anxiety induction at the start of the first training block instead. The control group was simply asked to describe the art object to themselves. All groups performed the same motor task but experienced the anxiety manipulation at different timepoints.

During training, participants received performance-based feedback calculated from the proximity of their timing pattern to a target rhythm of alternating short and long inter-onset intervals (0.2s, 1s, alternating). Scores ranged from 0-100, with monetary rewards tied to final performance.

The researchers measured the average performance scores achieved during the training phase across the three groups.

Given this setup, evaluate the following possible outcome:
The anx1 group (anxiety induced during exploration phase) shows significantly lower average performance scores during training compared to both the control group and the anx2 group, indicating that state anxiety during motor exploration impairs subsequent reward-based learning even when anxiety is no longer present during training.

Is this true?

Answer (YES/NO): YES